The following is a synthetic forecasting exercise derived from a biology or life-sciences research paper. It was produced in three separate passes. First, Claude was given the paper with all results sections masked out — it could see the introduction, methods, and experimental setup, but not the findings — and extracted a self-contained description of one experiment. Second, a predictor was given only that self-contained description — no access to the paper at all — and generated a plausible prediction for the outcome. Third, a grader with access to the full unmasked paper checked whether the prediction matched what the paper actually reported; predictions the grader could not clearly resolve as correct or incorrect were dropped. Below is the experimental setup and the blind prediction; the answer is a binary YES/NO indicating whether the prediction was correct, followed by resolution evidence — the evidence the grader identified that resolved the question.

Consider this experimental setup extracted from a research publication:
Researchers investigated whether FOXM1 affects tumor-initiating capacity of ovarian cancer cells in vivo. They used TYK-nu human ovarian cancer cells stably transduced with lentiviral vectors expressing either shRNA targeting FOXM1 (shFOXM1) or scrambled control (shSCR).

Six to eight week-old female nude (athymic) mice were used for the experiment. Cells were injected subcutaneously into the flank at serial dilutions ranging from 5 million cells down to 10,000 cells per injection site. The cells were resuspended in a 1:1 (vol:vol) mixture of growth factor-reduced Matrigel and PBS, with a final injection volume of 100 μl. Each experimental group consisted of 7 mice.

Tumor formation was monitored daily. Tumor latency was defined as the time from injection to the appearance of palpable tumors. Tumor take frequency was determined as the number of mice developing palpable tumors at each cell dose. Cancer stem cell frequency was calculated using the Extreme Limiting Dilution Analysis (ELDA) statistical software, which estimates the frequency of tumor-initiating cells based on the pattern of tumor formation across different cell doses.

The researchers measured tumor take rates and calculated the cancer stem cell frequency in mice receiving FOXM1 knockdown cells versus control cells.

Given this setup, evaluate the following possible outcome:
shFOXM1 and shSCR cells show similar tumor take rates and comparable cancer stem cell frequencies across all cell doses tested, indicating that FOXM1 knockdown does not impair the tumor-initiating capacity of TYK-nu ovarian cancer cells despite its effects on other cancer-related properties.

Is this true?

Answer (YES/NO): NO